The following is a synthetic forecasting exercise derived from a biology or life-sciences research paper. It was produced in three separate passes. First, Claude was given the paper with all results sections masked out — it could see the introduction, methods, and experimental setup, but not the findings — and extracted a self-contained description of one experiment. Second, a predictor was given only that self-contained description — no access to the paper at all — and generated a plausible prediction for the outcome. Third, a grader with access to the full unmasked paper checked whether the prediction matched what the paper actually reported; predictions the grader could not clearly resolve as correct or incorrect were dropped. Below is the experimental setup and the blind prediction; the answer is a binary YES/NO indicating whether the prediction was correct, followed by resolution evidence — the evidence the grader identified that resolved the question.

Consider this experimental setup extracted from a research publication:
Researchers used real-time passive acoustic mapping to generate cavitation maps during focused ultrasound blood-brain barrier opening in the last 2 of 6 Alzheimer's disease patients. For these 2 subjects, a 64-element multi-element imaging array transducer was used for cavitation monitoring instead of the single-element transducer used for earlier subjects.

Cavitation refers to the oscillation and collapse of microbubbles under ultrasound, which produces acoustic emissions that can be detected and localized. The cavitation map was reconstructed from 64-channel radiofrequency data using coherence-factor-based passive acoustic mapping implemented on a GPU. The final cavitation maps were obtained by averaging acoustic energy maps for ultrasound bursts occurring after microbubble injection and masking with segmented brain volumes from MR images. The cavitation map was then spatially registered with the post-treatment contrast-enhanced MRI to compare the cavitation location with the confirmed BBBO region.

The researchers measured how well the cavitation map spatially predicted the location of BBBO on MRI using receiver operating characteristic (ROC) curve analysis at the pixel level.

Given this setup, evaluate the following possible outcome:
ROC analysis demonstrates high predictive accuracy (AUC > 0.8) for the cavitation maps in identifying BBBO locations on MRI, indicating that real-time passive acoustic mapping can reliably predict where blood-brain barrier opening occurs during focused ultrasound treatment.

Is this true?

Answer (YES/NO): NO